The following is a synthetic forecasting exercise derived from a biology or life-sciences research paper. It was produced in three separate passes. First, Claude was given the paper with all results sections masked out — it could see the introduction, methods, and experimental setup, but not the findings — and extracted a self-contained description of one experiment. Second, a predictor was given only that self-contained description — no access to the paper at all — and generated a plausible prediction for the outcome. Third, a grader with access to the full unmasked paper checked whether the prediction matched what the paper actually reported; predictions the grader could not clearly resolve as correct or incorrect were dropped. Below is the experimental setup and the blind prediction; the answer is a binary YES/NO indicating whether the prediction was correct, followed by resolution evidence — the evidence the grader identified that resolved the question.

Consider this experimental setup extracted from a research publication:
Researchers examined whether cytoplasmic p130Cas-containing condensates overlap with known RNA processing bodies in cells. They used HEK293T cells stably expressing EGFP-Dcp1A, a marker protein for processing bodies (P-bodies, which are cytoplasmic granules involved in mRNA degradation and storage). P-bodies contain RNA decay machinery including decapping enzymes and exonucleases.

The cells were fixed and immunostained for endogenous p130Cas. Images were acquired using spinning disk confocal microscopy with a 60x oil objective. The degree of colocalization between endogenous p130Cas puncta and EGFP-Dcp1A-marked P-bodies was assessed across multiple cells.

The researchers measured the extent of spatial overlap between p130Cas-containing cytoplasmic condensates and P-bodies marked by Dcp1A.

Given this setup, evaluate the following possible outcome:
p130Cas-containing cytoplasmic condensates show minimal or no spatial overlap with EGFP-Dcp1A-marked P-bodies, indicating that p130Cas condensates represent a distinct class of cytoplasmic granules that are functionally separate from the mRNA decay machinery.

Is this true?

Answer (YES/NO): YES